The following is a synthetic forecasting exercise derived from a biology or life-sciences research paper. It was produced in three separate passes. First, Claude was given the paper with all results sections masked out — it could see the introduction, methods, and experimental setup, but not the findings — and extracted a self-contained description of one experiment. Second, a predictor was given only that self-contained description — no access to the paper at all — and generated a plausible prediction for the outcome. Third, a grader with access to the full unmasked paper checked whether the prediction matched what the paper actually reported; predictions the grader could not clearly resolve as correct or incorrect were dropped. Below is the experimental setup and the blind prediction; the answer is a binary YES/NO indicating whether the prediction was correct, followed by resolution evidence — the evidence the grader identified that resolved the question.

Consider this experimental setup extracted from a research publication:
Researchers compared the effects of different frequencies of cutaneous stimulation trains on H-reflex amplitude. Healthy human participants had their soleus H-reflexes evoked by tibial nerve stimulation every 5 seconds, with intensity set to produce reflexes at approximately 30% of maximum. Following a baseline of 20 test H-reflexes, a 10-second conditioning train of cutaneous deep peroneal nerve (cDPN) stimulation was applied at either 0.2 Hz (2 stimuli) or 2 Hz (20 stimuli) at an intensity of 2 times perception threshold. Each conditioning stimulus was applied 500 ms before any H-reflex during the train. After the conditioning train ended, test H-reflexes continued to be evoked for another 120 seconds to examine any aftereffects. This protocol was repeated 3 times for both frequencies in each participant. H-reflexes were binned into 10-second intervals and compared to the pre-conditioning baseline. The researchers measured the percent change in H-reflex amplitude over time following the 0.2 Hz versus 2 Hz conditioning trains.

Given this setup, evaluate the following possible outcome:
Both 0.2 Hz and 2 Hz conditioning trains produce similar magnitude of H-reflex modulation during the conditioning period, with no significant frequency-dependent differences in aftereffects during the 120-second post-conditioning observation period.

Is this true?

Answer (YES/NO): NO